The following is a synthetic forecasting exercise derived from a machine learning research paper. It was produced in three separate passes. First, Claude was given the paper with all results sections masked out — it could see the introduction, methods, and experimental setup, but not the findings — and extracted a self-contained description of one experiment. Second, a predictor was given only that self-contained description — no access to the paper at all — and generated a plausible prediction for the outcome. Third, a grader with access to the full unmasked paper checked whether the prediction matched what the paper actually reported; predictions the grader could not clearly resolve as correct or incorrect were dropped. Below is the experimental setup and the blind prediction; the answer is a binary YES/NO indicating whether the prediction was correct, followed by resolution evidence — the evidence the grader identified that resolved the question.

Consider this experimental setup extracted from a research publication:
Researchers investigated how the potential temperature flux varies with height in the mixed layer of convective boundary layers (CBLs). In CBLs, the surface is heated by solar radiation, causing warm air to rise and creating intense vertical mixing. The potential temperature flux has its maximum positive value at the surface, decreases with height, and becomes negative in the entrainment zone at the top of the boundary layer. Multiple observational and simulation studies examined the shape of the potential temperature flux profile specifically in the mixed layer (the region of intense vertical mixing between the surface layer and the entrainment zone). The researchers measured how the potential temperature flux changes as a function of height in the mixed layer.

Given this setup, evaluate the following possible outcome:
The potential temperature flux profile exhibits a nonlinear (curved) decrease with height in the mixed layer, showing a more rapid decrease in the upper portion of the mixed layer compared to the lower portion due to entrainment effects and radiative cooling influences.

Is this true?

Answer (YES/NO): NO